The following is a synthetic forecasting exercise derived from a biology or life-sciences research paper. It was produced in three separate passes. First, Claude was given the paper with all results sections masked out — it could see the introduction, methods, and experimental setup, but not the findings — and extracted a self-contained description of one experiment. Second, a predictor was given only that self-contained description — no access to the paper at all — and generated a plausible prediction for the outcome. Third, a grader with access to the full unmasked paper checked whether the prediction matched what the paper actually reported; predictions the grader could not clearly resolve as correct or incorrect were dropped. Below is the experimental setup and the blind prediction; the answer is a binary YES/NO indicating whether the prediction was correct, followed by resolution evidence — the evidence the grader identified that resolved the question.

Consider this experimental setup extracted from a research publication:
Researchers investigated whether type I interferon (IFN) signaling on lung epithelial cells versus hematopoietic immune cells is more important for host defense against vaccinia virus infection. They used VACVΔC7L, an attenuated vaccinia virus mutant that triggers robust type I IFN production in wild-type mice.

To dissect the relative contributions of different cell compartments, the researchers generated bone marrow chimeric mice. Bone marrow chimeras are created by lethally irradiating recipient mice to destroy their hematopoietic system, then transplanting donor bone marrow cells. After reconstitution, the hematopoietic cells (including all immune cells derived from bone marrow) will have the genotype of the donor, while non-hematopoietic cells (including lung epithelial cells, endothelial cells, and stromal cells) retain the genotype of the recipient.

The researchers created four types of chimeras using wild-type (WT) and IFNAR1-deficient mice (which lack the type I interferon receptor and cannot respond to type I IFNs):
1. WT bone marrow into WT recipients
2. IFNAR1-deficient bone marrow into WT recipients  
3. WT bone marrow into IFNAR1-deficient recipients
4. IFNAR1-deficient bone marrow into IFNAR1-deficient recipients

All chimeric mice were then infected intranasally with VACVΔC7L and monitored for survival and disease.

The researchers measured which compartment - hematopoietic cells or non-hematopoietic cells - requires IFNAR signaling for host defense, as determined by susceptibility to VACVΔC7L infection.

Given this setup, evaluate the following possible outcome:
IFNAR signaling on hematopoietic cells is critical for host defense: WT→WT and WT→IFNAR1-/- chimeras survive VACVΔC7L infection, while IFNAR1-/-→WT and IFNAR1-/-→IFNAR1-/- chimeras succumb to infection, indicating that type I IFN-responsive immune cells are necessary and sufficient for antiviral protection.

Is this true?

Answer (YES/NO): NO